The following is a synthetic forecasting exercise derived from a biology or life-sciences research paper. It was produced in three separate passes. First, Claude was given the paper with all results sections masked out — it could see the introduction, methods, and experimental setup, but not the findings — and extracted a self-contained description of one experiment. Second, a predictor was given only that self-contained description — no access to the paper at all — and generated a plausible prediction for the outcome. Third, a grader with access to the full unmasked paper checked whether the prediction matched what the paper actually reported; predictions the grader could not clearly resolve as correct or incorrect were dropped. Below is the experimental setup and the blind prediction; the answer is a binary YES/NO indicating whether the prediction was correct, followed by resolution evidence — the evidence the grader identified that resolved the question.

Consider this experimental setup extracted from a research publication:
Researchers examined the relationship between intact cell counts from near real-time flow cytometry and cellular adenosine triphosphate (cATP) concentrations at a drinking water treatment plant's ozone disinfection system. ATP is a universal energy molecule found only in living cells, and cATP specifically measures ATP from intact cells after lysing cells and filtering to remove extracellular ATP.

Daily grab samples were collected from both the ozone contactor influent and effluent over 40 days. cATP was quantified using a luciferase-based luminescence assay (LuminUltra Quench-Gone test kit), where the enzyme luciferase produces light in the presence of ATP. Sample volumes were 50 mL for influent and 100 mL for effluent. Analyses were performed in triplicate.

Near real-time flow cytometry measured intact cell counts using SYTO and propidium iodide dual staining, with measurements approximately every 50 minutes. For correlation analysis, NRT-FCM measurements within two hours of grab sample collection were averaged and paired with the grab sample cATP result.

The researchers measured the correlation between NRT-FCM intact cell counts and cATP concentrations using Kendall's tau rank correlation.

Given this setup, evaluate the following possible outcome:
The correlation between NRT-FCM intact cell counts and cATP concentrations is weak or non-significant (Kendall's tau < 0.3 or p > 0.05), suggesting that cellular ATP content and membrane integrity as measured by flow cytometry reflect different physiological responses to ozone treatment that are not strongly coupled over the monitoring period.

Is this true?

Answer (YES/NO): NO